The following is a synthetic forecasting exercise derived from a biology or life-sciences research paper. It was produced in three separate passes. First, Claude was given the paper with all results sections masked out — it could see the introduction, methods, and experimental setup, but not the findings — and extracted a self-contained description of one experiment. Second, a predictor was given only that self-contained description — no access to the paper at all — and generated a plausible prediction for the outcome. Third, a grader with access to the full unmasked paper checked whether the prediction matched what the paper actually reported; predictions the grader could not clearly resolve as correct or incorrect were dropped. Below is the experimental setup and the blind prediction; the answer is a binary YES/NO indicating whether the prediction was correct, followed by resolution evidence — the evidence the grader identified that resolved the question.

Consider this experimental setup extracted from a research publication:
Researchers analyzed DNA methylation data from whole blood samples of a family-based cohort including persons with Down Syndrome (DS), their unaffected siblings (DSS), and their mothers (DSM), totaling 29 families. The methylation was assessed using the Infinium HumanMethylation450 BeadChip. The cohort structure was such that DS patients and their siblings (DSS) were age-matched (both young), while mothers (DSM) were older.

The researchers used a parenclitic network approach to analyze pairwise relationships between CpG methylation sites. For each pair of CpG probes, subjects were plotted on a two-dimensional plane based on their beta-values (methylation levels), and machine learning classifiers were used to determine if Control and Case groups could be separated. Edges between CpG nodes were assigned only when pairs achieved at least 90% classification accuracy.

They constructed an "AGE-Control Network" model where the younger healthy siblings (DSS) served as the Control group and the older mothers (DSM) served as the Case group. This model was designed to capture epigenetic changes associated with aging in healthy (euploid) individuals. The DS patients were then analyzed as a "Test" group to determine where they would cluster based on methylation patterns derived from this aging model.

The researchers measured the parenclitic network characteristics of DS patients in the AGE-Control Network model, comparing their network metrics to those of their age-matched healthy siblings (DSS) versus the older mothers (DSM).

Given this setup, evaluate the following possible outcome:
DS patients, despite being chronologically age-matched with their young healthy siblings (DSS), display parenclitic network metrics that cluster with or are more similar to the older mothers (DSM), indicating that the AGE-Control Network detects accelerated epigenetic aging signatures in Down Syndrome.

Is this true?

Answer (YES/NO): YES